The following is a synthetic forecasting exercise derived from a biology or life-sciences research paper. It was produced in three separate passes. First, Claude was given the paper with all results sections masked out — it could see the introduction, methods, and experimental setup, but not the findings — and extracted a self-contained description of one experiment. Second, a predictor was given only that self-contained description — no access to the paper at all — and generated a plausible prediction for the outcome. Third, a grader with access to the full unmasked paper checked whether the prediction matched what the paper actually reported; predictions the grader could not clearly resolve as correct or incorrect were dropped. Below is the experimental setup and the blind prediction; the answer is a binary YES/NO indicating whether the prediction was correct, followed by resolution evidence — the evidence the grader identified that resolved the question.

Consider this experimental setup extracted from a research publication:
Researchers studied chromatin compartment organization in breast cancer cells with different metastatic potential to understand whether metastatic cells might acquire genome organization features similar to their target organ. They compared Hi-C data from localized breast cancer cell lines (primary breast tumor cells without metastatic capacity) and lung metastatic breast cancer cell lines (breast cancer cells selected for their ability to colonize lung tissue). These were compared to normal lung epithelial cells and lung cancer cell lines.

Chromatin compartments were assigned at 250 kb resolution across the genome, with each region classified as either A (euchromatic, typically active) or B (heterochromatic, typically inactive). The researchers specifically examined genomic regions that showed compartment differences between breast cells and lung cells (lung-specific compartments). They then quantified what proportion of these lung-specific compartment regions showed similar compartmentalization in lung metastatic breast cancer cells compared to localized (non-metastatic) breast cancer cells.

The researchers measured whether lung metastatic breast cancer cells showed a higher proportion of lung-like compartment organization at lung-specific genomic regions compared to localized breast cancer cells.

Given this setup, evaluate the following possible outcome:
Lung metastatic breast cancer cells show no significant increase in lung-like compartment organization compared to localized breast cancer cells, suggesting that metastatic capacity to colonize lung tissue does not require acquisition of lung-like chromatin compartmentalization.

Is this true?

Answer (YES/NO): NO